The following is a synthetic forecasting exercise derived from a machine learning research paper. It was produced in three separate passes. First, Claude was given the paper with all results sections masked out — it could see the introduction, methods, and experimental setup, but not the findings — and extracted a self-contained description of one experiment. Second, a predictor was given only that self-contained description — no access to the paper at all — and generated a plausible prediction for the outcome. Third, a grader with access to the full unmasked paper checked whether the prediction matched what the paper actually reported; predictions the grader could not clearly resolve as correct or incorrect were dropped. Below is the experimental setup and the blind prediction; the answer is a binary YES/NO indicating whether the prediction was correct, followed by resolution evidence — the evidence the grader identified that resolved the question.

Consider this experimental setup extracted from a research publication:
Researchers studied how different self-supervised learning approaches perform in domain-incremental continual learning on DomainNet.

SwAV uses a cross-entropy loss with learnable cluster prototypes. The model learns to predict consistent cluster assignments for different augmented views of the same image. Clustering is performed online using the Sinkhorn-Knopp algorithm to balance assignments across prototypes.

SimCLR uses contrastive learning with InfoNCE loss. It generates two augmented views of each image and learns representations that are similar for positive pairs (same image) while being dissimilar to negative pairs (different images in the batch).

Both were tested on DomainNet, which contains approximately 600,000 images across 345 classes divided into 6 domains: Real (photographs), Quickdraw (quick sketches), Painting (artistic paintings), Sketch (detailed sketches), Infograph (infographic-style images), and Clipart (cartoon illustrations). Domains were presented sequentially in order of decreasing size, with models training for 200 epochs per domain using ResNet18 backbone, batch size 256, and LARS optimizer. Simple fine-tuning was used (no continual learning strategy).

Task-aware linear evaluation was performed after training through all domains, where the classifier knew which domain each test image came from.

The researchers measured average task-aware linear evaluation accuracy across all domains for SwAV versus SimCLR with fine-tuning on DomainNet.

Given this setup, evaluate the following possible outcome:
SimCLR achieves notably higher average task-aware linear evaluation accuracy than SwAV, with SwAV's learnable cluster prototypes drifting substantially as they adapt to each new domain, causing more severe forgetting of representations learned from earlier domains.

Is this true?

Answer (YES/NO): NO